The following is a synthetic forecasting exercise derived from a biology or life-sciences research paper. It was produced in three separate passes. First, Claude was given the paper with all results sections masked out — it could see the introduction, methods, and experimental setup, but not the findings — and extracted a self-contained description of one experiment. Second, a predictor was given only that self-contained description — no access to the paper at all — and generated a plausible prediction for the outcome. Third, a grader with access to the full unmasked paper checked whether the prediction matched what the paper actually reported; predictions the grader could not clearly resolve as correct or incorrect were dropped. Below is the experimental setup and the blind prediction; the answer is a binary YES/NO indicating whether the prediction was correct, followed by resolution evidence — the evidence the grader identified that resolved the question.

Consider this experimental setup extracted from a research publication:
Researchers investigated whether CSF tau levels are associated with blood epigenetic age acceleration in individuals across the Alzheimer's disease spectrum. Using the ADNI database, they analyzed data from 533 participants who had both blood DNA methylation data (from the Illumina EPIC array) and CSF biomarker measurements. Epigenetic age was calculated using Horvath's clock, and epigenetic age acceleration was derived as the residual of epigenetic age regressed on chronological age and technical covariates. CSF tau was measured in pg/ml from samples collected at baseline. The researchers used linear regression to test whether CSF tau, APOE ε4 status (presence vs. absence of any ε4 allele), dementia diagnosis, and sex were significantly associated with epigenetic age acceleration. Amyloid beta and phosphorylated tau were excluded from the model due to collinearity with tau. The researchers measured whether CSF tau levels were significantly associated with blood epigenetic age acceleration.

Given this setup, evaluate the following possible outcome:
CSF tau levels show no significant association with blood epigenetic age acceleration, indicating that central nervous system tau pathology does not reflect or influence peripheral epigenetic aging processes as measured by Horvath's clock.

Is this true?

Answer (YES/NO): YES